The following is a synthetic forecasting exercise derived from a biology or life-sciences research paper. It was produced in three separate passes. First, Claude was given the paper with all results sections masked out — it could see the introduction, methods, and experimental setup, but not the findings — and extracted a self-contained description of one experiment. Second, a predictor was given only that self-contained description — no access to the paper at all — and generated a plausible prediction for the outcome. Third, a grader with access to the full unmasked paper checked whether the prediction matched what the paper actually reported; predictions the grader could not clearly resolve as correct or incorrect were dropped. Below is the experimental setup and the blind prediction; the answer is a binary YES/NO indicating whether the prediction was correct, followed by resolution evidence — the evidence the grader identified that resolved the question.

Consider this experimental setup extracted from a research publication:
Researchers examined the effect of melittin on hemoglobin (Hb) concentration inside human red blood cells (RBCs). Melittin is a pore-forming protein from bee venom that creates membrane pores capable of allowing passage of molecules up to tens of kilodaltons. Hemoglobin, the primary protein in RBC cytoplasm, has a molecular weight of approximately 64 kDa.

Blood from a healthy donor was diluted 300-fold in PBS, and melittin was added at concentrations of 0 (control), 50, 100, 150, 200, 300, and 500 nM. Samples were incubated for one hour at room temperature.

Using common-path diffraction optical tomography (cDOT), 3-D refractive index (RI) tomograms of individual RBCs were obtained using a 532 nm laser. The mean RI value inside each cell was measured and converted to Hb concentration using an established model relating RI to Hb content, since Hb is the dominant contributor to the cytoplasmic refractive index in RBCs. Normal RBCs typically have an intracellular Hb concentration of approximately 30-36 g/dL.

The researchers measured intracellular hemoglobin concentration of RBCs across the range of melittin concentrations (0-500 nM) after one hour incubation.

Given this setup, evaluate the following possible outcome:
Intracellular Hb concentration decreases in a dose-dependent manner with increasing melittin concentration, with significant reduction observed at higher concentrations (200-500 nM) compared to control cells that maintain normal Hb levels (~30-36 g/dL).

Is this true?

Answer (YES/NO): NO